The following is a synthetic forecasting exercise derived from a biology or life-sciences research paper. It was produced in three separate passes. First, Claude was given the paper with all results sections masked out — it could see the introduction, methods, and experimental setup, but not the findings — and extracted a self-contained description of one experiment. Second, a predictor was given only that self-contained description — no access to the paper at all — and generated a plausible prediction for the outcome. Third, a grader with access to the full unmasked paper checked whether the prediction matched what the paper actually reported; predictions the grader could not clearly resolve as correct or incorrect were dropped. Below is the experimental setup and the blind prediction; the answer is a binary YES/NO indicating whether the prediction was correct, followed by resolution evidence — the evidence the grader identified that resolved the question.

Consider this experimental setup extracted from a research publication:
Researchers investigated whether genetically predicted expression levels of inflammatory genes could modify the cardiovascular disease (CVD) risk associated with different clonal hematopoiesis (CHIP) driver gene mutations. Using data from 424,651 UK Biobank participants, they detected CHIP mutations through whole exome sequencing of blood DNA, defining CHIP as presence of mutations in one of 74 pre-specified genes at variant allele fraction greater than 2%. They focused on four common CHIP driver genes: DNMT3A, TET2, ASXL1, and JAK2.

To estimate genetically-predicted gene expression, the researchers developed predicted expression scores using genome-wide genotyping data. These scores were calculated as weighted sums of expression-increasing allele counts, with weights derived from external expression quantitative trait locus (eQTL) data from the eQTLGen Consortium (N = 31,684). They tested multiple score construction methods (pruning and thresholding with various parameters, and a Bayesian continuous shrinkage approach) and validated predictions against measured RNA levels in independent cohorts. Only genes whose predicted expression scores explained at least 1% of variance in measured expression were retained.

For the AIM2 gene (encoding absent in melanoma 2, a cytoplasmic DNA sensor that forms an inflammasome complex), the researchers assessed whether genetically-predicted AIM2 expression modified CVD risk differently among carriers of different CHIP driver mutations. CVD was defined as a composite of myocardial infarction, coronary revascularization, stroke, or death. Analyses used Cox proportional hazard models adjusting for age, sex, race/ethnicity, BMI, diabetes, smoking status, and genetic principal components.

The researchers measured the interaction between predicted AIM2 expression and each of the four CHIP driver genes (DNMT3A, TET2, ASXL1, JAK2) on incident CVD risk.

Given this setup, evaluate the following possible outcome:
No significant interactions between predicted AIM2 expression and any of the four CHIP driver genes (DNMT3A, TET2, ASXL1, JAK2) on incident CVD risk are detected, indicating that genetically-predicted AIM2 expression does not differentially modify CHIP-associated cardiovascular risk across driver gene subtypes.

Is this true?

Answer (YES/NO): NO